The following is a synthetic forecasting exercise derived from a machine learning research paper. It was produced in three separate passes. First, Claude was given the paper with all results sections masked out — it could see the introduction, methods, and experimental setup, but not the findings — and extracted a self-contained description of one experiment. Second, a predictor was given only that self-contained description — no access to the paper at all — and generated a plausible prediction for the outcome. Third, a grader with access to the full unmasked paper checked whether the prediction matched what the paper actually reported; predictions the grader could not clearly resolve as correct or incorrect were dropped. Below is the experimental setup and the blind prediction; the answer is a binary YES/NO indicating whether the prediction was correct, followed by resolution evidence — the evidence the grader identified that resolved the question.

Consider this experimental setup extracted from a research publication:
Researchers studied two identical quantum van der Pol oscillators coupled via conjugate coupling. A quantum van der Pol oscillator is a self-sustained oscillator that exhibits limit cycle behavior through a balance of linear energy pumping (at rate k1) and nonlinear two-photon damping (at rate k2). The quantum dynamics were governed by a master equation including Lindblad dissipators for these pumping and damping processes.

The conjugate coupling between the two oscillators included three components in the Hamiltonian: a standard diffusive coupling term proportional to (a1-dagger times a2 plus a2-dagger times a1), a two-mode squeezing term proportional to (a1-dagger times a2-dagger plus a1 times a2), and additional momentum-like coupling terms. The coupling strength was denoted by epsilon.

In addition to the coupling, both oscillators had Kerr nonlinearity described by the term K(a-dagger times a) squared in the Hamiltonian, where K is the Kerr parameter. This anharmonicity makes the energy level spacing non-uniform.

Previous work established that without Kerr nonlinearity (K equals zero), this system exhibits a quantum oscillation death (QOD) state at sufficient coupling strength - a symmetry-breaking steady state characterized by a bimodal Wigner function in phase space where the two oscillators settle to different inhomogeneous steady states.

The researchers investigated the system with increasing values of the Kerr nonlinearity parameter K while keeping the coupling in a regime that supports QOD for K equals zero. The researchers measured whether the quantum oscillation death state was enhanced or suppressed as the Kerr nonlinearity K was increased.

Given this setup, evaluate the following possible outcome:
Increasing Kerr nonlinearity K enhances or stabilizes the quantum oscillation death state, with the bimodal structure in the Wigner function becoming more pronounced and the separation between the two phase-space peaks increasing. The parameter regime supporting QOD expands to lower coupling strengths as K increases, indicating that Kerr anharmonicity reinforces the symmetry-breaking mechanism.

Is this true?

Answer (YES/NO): NO